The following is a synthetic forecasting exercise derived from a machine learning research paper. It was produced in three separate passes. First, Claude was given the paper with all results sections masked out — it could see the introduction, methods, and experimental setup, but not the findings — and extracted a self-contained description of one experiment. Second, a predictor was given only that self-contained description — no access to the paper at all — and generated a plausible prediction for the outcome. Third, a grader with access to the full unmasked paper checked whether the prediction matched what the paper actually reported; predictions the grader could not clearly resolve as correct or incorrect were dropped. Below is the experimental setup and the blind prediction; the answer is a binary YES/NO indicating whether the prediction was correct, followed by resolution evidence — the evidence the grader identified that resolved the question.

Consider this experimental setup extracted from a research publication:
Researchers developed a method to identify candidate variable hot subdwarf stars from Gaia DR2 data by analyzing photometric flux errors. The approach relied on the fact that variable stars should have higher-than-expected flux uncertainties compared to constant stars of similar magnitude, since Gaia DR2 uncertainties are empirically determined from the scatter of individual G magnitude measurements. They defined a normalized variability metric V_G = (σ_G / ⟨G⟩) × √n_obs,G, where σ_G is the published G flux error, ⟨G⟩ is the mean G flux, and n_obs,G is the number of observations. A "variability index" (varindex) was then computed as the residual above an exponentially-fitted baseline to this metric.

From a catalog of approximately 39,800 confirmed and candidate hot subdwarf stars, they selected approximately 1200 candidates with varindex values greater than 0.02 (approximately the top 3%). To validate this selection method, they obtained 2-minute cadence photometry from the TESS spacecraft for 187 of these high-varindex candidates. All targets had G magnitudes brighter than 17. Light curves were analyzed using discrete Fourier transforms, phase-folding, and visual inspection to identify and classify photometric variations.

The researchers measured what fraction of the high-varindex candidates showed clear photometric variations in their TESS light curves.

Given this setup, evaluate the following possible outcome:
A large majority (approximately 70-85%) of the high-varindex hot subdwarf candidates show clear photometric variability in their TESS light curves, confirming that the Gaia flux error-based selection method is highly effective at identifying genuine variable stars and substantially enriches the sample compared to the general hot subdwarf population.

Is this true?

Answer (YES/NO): NO